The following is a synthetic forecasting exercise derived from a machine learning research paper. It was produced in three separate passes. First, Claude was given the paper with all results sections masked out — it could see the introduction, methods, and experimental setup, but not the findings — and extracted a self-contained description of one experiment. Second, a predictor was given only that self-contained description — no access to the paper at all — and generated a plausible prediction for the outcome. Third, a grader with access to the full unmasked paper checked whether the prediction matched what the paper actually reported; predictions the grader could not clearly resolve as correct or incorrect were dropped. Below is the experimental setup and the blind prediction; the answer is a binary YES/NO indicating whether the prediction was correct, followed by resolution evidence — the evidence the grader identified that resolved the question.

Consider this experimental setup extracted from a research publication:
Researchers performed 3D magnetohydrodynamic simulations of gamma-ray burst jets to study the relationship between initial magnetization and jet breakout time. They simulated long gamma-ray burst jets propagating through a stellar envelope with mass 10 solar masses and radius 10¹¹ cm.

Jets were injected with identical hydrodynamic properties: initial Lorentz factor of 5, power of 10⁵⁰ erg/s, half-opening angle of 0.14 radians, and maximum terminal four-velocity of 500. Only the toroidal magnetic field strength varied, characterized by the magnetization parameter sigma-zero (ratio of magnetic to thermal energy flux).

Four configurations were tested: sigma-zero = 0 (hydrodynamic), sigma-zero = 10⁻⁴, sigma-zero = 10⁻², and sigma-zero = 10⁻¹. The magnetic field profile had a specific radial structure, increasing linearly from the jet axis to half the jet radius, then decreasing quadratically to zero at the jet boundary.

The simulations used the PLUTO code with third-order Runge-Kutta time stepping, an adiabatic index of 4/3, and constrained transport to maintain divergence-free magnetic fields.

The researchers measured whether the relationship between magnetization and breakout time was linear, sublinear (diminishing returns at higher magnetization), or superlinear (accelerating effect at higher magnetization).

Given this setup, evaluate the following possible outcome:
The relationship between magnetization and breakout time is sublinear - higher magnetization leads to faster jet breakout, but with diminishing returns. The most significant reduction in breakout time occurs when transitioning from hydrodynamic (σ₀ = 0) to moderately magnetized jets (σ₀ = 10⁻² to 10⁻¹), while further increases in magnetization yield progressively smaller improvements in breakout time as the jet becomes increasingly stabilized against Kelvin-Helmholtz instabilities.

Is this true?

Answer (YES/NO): NO